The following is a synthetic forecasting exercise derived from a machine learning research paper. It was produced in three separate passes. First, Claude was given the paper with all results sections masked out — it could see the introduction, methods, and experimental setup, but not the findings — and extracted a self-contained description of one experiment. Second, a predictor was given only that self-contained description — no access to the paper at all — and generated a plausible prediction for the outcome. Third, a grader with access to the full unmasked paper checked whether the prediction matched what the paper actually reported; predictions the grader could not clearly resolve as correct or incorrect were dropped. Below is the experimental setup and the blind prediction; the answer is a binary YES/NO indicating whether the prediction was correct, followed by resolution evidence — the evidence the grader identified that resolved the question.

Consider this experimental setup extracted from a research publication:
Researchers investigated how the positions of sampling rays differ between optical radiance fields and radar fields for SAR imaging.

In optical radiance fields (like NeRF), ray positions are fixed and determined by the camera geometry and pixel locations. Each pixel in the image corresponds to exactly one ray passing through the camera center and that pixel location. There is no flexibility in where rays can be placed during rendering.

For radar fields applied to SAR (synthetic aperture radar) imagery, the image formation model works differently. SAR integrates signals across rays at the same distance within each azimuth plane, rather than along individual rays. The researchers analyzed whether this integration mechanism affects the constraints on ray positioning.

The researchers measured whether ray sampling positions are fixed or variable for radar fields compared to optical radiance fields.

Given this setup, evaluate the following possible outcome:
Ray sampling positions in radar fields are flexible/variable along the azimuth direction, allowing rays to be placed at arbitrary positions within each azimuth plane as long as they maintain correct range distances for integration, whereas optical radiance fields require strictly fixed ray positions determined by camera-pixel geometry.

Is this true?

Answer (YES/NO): YES